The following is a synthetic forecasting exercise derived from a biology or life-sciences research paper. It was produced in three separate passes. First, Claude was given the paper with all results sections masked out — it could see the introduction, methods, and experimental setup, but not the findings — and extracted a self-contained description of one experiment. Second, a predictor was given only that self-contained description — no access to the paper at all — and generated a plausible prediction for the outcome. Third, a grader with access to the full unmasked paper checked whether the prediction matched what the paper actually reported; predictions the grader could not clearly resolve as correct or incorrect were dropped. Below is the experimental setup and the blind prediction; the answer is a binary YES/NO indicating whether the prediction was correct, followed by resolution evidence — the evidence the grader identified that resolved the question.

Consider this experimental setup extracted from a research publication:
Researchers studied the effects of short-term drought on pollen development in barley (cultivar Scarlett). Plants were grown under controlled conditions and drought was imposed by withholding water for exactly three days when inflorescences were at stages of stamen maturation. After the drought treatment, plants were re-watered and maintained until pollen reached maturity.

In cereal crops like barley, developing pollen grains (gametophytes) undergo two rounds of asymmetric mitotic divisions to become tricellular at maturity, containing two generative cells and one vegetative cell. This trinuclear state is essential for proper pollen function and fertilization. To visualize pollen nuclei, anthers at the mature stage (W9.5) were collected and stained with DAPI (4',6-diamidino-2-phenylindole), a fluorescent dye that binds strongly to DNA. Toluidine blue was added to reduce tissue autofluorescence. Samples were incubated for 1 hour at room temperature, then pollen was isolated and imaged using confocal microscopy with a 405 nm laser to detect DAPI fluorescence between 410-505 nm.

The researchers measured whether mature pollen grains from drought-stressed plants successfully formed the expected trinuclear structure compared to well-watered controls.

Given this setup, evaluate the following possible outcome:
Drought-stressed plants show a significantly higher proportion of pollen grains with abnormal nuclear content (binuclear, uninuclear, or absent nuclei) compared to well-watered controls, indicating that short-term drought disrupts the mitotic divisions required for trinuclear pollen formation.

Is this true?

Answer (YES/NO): NO